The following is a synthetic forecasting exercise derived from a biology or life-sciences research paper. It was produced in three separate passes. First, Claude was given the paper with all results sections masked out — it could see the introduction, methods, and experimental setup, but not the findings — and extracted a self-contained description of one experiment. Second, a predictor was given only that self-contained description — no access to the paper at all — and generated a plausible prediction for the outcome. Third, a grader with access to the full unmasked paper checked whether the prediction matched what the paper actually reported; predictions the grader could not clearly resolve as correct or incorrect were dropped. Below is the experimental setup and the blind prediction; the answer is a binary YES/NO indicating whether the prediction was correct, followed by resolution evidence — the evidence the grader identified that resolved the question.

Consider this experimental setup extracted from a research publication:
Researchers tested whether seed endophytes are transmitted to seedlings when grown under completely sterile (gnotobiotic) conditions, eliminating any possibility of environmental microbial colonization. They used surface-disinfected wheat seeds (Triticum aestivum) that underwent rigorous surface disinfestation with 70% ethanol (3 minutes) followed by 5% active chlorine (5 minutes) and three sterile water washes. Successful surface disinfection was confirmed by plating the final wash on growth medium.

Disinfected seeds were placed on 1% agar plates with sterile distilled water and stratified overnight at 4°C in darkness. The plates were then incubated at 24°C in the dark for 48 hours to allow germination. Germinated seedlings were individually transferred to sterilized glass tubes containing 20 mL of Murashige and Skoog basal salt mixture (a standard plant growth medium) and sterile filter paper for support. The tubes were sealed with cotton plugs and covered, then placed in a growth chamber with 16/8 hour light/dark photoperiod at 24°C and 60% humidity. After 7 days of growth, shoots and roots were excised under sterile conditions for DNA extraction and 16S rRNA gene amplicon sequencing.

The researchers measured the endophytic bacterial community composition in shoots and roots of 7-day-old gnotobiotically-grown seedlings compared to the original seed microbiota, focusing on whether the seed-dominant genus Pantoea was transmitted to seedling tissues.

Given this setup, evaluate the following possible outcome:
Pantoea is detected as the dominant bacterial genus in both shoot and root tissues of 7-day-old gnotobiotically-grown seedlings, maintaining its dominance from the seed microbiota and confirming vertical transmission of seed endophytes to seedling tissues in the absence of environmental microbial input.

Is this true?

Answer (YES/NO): YES